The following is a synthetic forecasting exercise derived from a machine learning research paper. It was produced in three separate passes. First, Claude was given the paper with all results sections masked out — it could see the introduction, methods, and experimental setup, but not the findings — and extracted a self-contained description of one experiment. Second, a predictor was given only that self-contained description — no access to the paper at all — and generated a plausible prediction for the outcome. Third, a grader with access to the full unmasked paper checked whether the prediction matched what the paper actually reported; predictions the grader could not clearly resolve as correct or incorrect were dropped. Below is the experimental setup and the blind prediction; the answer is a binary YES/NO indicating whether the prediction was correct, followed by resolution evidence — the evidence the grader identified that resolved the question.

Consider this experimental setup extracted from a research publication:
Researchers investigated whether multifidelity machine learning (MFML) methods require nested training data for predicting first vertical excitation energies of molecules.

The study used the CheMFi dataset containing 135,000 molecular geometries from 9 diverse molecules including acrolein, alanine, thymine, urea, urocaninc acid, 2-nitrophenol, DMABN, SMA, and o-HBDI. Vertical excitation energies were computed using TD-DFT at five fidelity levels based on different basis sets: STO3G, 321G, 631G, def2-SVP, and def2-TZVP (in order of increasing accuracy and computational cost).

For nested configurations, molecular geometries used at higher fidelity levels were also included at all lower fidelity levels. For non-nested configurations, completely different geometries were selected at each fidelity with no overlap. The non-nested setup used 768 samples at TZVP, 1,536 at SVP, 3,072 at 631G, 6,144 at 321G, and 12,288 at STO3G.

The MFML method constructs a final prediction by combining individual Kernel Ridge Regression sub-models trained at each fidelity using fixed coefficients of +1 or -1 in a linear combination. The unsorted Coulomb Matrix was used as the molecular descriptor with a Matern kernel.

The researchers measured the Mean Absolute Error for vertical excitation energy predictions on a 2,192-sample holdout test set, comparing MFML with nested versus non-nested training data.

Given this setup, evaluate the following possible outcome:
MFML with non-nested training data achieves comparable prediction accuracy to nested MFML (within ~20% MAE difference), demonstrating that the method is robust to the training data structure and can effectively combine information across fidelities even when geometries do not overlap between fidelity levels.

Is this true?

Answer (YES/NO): NO